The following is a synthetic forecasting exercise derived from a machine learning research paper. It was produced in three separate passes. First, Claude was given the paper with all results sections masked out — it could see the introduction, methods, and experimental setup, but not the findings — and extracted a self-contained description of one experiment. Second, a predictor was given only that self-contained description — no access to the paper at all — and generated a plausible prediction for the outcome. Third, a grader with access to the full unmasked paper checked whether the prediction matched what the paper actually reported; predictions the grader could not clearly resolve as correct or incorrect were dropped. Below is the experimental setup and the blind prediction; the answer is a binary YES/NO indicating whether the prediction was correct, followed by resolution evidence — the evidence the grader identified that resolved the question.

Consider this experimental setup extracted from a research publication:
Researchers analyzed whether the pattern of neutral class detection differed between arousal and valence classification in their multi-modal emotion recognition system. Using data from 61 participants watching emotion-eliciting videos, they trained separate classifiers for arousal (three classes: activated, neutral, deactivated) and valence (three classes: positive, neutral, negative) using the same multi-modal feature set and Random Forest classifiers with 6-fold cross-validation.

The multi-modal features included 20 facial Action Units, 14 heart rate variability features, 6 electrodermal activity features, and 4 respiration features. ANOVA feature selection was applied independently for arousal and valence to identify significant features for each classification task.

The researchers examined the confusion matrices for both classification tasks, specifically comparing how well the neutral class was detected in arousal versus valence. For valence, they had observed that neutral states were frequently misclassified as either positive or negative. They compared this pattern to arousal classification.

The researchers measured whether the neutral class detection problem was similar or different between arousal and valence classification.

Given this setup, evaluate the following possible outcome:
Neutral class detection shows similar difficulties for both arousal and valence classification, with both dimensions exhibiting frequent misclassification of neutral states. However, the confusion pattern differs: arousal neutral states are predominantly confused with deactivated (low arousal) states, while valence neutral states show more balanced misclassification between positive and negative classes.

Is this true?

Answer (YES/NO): NO